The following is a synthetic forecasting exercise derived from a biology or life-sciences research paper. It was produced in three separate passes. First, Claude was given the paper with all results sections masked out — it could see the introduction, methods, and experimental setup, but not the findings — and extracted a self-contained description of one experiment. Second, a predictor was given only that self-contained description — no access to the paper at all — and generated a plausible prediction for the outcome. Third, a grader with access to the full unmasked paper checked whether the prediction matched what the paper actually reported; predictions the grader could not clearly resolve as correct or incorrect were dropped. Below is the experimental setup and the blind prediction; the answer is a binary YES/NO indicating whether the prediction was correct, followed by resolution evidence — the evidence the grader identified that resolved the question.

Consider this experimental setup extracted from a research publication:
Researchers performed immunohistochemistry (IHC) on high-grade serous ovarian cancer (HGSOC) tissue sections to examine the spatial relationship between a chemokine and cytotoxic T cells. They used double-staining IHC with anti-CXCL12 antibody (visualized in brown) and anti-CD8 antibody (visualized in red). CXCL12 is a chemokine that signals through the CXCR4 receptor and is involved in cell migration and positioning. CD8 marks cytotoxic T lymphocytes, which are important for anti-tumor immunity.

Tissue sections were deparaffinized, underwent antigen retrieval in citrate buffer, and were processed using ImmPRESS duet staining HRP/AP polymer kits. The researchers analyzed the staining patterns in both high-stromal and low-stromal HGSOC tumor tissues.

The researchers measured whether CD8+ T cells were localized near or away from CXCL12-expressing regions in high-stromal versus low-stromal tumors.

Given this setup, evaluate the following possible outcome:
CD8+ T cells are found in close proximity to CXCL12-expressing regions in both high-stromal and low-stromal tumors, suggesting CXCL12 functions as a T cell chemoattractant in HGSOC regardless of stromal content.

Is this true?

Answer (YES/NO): NO